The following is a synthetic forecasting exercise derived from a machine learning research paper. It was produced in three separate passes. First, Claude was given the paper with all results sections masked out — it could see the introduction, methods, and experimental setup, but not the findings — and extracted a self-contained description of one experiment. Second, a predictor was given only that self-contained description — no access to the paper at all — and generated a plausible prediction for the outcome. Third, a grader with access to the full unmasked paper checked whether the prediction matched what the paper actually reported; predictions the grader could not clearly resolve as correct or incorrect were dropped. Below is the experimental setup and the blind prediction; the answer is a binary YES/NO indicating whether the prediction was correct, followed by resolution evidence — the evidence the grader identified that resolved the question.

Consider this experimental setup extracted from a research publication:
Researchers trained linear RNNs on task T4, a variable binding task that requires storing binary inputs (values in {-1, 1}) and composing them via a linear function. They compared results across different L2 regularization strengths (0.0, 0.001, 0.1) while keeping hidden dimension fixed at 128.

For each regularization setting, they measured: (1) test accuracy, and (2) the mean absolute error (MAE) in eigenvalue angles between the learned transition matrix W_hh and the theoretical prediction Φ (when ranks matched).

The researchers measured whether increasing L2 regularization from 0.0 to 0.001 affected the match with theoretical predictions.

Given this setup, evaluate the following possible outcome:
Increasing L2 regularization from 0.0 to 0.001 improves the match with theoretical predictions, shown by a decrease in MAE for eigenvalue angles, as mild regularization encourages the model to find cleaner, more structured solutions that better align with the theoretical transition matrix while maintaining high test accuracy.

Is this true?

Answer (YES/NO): YES